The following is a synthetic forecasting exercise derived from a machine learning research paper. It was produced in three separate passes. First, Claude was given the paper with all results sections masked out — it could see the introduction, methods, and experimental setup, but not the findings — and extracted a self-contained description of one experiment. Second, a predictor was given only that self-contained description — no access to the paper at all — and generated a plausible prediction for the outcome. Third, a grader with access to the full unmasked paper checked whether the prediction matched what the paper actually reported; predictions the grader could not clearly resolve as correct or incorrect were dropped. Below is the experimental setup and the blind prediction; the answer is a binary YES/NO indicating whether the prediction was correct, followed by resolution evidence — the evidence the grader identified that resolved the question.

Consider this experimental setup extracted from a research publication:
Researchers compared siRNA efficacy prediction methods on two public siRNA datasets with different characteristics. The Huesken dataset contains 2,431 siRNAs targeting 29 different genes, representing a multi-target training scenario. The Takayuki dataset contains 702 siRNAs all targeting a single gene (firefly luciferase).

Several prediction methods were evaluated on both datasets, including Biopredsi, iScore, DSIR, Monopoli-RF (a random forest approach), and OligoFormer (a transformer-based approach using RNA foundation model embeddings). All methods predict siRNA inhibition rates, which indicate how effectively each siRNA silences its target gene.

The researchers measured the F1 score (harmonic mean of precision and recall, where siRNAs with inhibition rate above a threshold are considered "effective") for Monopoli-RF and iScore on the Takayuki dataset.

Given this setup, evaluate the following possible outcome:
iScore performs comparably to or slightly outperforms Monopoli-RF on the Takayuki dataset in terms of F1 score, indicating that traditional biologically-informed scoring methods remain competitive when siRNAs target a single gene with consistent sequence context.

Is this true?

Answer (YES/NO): NO